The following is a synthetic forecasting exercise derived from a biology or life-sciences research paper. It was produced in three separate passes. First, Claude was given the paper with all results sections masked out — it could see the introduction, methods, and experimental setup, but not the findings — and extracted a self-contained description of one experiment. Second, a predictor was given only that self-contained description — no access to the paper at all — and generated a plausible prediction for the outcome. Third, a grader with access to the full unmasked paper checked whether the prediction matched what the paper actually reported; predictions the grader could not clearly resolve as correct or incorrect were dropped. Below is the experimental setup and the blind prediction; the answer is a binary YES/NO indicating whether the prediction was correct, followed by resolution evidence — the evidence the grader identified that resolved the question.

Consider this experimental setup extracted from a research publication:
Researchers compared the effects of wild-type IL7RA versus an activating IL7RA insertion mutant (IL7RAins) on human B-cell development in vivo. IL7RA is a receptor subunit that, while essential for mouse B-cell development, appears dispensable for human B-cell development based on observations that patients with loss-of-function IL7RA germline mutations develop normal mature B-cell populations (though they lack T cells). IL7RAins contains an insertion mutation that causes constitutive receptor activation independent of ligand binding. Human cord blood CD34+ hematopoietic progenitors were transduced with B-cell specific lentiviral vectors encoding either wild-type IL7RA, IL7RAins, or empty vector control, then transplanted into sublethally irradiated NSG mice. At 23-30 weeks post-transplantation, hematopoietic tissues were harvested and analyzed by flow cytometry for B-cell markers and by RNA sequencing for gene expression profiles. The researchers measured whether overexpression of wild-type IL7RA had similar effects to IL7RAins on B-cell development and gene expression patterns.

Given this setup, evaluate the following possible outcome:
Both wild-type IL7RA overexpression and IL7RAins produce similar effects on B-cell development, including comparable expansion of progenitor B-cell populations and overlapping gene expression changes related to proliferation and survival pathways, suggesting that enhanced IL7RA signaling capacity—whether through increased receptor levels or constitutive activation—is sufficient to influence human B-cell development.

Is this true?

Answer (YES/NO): NO